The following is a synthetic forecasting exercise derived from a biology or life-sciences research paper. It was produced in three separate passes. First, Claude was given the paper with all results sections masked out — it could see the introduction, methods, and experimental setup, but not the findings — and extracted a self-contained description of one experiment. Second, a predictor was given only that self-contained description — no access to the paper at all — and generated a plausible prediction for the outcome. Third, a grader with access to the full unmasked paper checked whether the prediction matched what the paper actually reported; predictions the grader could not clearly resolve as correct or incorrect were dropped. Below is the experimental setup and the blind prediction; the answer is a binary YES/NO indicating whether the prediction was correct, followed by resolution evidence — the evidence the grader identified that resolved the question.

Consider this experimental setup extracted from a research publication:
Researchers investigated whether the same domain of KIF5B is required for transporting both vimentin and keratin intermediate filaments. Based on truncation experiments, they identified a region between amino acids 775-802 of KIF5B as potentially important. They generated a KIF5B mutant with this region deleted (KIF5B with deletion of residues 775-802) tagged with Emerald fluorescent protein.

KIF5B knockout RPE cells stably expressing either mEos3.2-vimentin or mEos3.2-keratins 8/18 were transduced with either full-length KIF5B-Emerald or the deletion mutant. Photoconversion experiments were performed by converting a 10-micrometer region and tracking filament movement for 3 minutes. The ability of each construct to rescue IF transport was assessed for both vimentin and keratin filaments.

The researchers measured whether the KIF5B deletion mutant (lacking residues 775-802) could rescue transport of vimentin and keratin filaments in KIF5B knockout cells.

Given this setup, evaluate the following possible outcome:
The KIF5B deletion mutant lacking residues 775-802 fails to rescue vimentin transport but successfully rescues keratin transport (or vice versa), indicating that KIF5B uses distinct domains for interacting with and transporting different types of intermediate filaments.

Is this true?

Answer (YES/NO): NO